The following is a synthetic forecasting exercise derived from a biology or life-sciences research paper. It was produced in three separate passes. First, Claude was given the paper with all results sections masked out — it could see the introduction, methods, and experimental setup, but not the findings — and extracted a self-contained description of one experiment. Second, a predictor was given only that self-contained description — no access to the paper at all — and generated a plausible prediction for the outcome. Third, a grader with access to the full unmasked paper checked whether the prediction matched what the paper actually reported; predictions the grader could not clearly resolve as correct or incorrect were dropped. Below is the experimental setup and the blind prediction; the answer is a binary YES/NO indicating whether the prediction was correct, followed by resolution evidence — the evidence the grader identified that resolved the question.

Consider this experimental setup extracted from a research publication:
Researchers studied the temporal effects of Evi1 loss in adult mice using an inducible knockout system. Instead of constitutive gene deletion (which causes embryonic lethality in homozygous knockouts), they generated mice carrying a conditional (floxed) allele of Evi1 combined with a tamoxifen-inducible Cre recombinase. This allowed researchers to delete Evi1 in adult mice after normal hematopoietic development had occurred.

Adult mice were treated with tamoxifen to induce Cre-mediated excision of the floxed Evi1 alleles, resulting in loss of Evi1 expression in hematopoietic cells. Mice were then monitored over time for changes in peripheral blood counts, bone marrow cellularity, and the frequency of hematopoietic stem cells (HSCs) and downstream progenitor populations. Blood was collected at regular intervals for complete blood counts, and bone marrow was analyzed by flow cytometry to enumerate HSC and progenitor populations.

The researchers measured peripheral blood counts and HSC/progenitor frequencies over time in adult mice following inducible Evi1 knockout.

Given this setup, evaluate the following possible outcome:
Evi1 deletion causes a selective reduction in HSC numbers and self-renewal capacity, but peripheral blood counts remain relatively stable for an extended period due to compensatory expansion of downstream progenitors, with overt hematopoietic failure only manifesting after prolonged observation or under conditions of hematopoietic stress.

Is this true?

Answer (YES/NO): NO